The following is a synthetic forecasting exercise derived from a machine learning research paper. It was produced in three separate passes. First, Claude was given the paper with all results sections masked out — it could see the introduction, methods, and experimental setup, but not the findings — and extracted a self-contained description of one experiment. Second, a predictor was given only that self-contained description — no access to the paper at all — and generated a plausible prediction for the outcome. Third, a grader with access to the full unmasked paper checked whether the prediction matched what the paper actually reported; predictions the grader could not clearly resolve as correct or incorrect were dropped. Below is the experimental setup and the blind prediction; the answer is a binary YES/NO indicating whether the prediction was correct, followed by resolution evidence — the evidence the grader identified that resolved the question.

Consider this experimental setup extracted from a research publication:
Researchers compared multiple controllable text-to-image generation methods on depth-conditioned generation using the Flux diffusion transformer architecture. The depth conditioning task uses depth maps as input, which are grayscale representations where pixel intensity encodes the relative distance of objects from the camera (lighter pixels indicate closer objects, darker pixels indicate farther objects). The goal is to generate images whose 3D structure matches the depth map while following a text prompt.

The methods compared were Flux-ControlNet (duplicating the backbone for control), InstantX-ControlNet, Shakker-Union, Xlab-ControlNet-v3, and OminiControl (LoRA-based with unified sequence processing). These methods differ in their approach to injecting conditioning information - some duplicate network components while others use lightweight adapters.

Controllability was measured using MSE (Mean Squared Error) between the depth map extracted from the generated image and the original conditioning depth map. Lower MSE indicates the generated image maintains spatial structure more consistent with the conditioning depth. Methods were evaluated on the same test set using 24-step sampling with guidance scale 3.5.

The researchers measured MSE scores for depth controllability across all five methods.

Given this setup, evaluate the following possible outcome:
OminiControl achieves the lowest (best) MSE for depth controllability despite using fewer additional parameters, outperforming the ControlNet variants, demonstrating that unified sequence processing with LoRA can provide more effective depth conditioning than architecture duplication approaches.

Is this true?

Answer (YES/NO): NO